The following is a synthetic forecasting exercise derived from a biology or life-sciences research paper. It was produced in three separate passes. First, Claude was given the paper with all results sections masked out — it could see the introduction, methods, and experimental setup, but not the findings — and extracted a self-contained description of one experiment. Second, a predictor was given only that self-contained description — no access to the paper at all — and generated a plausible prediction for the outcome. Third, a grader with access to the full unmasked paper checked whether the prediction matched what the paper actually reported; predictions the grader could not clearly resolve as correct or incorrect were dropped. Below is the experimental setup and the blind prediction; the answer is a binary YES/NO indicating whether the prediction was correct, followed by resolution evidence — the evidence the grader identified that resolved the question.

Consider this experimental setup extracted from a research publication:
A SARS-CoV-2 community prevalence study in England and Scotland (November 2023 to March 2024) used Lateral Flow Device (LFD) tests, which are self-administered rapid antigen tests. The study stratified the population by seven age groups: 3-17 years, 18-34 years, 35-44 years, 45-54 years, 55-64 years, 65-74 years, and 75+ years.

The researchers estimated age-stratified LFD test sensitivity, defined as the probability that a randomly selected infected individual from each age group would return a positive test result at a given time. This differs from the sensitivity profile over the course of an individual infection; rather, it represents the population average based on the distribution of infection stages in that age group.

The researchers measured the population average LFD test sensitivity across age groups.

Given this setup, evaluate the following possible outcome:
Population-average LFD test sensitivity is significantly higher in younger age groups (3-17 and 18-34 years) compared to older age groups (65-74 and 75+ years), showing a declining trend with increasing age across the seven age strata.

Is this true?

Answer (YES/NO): NO